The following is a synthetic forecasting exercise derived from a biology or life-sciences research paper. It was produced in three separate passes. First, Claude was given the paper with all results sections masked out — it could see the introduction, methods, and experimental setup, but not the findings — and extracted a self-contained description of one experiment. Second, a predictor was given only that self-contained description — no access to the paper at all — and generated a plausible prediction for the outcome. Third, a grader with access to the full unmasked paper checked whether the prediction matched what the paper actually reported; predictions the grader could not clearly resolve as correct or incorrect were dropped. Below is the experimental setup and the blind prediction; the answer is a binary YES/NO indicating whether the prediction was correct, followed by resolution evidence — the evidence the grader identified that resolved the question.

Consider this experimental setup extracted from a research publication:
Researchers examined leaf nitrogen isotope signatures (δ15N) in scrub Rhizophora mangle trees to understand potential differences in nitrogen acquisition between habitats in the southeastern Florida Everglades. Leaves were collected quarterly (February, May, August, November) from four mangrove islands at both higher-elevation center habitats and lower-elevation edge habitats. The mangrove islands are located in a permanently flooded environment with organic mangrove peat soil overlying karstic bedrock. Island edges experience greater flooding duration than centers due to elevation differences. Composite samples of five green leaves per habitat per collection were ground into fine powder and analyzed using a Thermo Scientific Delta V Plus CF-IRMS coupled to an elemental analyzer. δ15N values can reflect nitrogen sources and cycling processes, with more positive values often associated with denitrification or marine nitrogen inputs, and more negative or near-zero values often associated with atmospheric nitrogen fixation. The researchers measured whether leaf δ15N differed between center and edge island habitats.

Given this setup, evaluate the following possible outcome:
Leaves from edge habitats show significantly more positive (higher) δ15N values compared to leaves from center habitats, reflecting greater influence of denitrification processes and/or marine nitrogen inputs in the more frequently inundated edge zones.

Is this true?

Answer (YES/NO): NO